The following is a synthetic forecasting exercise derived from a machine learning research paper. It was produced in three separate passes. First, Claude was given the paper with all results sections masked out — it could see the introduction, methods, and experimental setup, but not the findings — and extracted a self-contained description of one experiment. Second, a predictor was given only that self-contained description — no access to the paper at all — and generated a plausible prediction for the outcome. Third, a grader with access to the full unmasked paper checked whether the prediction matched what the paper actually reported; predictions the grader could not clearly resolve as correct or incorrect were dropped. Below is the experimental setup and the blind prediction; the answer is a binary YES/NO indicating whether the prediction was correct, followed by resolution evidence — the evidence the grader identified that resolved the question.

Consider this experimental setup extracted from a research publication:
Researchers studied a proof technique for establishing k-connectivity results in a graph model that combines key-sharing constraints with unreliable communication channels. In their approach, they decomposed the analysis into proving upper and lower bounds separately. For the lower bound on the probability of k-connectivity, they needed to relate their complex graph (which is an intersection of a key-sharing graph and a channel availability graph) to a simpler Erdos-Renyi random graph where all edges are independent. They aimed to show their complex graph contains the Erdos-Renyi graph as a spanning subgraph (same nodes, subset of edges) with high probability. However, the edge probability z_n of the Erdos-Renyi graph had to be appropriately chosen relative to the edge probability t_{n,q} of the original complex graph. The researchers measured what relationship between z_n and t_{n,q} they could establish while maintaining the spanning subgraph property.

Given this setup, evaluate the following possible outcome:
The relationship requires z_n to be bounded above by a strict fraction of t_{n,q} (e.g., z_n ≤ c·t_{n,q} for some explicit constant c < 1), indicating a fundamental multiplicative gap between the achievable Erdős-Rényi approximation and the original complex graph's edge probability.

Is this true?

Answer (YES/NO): NO